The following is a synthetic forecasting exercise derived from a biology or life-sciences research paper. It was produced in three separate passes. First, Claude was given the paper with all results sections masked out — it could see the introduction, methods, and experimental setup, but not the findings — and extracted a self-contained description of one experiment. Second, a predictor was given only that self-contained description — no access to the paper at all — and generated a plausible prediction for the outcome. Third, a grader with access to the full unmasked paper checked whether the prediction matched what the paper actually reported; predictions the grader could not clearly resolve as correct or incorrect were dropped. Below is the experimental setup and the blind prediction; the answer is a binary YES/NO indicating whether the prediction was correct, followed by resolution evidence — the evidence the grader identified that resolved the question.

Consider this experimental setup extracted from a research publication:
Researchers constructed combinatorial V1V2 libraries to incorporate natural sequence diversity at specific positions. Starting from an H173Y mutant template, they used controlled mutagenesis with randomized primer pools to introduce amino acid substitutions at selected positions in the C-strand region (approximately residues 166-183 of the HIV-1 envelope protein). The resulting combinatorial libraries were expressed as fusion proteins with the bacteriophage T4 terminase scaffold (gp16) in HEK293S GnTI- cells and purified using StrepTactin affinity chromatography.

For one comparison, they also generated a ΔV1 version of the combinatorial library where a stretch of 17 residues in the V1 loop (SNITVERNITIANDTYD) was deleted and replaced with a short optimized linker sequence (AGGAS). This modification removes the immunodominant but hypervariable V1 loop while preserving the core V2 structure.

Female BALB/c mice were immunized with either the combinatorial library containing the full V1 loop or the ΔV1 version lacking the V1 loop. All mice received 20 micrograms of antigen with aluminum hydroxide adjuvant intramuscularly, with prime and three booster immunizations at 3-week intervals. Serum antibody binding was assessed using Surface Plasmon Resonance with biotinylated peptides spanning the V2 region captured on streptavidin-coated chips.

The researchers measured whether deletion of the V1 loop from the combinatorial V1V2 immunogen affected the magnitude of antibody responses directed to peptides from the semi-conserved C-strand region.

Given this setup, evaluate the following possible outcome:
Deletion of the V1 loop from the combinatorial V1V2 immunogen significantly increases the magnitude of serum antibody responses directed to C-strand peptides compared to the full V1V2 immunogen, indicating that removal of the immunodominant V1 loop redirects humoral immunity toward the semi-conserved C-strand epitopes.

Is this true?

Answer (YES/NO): YES